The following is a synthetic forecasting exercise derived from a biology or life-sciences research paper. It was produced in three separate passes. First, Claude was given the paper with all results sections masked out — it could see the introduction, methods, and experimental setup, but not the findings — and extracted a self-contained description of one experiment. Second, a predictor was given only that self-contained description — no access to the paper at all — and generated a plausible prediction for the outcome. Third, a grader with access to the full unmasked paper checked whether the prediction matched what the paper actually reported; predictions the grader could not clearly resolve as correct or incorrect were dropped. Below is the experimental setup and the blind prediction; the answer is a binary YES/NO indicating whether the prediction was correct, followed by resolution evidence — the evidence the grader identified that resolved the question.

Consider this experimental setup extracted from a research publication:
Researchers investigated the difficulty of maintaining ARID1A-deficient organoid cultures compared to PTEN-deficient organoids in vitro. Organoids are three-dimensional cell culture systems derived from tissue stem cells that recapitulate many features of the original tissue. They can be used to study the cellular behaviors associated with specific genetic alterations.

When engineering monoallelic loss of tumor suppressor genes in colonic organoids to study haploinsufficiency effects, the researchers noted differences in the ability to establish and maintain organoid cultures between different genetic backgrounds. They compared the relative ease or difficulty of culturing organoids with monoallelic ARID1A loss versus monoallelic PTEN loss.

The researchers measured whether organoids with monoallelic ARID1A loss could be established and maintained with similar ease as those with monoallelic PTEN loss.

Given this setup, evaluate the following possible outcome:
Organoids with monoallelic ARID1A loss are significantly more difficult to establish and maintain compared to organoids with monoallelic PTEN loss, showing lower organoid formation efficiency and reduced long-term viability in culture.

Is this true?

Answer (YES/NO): YES